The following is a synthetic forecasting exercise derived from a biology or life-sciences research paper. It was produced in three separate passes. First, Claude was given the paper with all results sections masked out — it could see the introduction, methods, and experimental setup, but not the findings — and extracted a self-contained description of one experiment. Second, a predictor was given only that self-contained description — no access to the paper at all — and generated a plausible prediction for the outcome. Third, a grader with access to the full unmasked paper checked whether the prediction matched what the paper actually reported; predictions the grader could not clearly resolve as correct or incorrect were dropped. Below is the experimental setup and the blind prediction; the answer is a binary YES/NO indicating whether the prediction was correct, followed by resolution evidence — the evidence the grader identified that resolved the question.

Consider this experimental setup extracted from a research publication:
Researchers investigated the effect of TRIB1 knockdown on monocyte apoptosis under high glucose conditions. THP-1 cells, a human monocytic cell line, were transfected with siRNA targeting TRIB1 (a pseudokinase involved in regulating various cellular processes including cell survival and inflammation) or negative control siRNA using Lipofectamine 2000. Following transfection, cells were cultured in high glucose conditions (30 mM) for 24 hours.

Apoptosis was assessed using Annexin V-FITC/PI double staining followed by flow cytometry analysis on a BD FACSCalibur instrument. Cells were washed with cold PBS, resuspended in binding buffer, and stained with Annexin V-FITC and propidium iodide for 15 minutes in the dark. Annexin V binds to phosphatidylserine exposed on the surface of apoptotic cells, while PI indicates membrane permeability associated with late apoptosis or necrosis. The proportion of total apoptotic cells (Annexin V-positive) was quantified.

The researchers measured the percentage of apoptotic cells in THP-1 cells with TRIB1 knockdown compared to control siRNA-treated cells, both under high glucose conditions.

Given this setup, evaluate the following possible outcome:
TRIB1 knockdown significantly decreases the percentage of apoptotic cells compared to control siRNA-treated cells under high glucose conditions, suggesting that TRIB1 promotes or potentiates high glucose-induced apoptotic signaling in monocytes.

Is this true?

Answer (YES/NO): YES